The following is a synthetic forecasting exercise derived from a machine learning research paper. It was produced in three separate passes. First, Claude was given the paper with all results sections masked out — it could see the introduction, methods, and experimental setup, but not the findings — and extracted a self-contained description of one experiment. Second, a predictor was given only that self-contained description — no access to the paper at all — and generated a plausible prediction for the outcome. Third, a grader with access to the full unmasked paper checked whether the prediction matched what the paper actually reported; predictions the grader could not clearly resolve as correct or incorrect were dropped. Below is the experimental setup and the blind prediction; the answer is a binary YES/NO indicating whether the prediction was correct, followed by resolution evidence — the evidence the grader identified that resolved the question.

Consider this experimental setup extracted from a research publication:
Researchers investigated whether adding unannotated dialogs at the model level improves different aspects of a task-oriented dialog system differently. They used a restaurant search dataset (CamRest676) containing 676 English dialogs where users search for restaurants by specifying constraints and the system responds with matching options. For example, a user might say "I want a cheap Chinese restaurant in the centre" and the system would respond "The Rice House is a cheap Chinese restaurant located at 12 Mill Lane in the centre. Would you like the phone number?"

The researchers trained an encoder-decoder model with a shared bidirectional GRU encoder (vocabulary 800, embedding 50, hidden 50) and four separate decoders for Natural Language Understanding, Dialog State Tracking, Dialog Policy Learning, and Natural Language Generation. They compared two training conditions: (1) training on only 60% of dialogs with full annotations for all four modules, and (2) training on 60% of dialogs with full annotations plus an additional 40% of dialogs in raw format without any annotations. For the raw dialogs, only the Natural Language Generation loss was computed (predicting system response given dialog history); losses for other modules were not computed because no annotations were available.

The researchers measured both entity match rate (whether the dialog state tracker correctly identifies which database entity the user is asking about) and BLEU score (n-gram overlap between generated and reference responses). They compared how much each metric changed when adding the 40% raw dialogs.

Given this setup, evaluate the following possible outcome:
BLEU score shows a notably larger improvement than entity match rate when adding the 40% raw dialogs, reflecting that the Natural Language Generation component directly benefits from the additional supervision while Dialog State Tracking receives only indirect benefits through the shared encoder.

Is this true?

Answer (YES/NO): YES